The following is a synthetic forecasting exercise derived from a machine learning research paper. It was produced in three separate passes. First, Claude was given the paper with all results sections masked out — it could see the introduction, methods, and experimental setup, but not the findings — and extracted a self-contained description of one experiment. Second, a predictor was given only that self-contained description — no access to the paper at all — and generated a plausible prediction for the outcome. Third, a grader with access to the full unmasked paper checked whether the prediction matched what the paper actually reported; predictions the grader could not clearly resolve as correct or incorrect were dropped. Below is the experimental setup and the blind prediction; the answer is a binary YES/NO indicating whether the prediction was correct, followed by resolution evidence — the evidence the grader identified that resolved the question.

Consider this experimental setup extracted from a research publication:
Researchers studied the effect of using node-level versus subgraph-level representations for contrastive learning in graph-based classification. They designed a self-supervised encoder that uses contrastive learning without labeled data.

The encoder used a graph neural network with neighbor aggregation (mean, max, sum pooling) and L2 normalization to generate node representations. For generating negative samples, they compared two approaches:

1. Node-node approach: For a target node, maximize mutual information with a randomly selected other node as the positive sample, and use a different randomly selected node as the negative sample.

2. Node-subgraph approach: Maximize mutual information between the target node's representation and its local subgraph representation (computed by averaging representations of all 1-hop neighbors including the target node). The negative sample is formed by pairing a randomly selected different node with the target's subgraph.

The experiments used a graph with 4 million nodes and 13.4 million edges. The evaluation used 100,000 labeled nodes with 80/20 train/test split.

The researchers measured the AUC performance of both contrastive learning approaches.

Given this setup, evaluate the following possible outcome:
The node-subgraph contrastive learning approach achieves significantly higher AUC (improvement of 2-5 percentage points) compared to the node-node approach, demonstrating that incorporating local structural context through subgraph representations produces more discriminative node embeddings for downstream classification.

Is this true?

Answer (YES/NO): NO